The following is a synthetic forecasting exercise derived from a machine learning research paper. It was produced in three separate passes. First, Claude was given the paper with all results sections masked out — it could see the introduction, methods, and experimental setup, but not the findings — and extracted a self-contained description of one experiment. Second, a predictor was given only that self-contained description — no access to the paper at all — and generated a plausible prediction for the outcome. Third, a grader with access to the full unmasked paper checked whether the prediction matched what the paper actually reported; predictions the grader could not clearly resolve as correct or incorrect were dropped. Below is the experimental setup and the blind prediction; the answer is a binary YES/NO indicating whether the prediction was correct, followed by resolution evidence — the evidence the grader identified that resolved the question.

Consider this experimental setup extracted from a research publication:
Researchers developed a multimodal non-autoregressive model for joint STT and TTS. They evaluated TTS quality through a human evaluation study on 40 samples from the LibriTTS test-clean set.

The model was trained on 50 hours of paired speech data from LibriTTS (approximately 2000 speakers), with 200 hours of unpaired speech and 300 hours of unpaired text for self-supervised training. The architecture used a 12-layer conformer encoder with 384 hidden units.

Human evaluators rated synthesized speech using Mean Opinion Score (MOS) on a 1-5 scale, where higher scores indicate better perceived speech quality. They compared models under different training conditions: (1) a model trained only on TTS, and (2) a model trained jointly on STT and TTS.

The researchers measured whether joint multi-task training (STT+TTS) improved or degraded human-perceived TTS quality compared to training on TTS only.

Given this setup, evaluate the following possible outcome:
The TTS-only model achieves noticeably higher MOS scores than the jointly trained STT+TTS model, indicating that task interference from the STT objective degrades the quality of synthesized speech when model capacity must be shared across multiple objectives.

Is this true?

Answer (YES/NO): YES